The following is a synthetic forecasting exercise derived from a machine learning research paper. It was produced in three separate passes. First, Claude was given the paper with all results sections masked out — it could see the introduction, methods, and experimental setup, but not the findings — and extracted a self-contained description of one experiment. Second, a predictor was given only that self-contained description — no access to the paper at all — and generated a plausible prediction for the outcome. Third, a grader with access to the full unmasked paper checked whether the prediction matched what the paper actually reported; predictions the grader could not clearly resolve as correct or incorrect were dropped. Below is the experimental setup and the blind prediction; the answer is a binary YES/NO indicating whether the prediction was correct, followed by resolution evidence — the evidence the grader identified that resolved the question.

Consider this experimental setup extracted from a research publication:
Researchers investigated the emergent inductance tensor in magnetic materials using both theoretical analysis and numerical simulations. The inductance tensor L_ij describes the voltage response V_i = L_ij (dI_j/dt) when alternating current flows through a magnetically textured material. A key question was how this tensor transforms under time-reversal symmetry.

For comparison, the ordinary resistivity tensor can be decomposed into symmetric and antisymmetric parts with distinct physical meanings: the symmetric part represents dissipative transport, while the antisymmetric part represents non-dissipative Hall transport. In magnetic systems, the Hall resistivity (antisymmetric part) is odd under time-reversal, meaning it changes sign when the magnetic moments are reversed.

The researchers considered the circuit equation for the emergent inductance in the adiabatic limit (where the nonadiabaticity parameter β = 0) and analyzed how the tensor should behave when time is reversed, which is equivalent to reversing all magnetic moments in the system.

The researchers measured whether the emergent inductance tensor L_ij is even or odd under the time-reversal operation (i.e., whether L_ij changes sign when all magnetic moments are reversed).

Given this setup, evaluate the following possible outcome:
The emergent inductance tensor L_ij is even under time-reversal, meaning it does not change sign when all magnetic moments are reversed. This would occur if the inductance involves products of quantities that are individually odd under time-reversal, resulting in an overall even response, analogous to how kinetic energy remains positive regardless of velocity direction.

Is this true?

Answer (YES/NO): YES